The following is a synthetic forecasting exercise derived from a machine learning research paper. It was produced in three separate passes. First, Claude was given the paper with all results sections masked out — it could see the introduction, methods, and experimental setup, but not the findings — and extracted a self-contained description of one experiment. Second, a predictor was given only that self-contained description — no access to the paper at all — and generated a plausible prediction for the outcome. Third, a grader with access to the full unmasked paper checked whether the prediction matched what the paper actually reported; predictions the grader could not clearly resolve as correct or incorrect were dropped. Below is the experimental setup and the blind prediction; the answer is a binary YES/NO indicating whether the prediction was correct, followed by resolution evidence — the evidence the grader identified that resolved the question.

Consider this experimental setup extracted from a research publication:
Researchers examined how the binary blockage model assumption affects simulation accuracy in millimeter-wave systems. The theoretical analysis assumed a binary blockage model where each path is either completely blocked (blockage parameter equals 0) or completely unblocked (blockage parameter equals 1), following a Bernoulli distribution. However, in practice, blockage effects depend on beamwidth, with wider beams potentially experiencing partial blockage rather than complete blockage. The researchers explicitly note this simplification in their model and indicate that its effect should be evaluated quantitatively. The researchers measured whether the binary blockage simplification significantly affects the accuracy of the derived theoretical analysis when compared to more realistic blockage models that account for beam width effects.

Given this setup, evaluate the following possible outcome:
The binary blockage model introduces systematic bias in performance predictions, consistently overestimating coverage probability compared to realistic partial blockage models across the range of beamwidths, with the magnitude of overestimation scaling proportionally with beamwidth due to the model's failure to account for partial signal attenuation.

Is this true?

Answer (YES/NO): NO